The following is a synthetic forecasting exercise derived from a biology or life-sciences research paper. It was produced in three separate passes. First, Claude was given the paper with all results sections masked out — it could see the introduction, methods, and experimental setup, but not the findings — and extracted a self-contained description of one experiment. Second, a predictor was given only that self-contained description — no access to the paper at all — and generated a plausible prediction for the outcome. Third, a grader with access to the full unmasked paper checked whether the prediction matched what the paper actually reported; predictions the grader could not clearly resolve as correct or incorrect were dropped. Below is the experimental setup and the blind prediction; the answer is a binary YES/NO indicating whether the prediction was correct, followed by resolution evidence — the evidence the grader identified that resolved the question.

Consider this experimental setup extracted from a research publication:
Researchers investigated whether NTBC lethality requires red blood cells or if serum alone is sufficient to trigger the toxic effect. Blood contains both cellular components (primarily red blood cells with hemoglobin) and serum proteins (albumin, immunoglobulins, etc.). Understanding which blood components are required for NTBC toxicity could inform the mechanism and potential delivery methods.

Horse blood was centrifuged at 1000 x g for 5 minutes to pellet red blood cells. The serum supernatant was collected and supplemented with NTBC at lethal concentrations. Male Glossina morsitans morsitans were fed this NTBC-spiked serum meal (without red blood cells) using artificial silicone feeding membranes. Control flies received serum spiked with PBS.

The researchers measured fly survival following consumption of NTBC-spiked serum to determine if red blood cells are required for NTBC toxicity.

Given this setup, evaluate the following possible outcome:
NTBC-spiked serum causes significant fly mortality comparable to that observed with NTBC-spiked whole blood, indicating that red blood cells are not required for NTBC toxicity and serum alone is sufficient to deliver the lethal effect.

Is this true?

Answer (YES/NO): YES